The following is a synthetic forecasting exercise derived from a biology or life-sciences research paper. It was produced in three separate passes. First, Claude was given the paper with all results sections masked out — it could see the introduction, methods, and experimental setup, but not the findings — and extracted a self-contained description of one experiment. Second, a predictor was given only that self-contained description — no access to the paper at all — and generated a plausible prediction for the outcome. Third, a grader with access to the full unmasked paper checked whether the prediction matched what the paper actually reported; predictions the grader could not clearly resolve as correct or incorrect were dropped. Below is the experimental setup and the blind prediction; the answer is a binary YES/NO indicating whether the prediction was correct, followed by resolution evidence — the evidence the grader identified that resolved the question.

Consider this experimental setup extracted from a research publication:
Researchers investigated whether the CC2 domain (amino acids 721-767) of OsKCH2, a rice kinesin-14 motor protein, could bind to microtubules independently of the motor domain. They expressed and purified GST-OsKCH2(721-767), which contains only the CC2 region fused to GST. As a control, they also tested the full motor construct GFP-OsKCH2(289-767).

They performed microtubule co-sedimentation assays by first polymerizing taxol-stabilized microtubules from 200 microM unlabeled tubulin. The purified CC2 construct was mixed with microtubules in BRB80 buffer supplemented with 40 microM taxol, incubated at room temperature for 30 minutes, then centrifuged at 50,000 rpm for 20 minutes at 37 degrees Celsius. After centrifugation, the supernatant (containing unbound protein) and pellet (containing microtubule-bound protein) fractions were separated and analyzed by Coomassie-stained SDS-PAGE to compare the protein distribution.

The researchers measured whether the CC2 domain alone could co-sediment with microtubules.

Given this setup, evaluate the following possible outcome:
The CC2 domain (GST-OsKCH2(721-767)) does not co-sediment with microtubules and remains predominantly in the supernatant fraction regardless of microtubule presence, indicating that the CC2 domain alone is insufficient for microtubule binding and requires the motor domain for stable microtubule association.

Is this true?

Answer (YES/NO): NO